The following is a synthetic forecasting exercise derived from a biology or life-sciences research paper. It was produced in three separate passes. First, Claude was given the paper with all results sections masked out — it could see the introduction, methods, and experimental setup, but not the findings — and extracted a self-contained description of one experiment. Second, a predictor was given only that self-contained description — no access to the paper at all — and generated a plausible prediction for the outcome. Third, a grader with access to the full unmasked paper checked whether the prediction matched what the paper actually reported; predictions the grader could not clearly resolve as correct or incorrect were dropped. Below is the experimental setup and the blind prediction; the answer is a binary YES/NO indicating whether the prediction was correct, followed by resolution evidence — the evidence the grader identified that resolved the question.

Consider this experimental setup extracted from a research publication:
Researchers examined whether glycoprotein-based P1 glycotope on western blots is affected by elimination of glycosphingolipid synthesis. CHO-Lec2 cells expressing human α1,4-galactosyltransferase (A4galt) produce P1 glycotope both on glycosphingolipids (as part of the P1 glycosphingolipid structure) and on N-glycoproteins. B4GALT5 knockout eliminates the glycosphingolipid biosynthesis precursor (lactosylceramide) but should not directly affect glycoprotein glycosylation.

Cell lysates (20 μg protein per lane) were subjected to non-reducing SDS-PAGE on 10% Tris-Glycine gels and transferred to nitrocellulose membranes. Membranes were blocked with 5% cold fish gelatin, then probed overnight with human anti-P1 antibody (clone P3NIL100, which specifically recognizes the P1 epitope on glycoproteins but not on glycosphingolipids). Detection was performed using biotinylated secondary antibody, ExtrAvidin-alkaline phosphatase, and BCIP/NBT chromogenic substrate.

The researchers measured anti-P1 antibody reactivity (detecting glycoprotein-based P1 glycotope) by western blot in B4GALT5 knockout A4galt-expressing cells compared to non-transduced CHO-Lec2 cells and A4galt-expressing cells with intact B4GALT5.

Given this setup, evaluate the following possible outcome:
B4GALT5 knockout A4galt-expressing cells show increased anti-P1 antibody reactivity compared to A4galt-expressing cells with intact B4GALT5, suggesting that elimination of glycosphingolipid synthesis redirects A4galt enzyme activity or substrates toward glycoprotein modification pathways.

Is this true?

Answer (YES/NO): NO